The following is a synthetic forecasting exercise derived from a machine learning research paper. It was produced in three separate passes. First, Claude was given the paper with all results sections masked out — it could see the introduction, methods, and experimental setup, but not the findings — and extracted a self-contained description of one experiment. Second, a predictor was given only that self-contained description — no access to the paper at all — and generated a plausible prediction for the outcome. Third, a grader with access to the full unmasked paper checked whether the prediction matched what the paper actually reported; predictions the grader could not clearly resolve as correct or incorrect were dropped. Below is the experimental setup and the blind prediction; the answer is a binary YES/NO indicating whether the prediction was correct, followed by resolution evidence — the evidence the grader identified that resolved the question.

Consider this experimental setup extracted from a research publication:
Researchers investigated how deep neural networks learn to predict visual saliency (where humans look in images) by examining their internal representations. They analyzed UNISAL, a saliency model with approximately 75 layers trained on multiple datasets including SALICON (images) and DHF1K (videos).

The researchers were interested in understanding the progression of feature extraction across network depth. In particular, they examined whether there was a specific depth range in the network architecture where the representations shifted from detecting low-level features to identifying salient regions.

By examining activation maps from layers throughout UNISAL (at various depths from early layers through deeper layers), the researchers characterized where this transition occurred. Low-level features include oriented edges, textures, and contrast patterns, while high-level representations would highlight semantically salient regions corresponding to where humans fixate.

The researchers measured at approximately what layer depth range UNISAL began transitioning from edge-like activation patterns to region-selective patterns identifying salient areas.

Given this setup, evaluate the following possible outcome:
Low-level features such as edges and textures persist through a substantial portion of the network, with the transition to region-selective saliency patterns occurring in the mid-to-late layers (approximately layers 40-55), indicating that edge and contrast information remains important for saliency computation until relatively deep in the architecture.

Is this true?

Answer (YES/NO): NO